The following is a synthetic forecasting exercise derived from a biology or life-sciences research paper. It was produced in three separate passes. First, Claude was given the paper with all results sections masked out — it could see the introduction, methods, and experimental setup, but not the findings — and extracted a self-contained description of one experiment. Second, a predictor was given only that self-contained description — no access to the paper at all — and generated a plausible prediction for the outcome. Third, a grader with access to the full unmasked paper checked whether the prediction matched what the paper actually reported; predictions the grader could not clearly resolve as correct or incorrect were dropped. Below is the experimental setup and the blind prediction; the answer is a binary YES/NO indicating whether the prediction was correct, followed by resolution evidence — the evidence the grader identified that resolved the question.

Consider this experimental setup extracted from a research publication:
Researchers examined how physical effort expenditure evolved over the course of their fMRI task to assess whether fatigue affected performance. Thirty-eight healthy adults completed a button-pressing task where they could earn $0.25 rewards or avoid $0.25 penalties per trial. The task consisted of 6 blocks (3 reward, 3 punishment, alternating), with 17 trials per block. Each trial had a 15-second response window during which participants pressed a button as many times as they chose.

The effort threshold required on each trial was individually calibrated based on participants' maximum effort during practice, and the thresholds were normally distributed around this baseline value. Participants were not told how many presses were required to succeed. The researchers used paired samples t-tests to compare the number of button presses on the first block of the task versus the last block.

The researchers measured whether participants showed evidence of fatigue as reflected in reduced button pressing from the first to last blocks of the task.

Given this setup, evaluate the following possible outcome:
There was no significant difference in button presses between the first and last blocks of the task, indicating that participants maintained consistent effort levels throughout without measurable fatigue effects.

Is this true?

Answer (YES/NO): NO